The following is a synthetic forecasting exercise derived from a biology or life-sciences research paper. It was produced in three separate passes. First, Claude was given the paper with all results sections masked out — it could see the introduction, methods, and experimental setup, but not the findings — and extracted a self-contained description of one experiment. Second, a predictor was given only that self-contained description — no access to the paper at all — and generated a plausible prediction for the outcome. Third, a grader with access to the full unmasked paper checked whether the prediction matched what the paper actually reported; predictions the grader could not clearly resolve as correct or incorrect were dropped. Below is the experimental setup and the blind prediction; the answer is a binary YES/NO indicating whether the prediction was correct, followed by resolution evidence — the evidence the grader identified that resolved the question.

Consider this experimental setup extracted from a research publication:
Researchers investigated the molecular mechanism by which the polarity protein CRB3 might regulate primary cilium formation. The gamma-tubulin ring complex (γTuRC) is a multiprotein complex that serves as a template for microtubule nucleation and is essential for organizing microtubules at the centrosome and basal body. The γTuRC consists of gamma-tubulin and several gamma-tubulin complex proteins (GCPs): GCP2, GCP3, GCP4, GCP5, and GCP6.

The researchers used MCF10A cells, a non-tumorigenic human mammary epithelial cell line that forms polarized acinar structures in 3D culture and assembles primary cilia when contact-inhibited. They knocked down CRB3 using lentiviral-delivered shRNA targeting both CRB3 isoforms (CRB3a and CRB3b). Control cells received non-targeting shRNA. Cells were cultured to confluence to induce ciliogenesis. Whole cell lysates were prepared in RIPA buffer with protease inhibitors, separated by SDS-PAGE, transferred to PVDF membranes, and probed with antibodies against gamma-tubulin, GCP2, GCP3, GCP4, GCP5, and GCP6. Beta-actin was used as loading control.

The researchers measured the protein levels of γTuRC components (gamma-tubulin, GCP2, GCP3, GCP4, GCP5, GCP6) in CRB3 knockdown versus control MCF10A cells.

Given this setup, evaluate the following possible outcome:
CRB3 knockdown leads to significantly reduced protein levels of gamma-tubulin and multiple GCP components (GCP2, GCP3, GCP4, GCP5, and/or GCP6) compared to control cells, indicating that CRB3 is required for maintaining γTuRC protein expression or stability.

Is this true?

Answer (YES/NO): NO